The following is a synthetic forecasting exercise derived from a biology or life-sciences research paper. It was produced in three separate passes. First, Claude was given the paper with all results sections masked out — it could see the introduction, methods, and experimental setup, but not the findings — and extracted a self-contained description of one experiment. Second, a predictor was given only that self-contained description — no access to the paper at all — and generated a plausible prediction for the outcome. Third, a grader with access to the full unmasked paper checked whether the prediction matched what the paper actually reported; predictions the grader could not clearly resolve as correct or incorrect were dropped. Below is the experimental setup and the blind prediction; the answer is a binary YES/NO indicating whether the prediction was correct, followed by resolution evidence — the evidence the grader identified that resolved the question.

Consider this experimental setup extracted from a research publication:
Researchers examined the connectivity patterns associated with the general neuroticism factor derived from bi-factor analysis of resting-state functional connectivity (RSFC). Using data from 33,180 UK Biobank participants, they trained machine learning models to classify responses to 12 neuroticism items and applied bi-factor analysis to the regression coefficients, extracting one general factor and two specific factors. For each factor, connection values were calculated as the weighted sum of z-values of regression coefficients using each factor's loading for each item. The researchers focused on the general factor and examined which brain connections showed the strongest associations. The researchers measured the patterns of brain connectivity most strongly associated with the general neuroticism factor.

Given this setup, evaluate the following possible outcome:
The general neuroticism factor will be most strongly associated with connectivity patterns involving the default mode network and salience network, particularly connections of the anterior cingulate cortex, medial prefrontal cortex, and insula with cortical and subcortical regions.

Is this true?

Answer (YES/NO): NO